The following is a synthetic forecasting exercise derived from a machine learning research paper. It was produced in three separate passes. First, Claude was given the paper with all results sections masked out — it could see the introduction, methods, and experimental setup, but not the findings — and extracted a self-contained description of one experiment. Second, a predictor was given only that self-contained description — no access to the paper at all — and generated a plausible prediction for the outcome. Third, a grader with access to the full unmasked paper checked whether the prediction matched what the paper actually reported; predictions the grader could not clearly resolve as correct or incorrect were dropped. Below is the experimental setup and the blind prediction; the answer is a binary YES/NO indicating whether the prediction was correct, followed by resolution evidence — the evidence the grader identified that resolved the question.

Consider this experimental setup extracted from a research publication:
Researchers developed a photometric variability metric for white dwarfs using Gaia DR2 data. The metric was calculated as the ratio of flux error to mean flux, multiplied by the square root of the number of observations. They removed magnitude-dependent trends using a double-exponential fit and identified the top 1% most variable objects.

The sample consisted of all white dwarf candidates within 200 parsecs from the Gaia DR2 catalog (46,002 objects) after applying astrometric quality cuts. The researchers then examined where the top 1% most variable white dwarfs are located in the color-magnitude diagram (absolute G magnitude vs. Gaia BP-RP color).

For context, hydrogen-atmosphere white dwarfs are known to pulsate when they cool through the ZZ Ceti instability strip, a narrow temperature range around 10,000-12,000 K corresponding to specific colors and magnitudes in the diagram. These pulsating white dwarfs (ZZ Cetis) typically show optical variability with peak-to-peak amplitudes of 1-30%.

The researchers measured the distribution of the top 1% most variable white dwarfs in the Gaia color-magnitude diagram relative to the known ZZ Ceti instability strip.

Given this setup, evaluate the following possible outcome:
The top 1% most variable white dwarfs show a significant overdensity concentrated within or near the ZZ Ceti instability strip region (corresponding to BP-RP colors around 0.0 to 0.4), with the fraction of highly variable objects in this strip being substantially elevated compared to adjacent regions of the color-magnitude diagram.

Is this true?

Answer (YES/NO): YES